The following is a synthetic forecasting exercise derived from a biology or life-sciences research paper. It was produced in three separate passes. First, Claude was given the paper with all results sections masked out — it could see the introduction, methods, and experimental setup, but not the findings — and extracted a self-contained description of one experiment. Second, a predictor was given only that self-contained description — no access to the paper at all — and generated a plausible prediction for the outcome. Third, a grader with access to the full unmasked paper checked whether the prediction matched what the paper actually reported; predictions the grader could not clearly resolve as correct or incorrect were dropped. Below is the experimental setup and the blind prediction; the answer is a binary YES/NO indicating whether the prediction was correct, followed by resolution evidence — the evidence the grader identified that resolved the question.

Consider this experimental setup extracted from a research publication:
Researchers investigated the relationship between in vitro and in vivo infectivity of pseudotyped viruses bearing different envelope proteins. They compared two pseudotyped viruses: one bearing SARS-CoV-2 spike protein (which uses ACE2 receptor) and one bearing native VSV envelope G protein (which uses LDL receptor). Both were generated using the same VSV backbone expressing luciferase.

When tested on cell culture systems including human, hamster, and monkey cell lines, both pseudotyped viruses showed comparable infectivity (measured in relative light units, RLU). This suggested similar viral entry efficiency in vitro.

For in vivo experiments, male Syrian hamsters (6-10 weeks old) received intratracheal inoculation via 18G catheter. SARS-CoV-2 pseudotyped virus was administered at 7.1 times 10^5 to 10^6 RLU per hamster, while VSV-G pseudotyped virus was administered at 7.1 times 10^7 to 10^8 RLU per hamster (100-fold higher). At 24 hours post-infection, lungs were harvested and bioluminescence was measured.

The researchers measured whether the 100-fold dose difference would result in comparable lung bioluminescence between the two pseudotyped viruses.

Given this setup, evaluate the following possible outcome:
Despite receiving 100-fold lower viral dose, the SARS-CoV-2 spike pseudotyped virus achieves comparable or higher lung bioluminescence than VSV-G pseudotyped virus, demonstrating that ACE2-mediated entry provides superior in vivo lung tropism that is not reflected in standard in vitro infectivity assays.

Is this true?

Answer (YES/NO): YES